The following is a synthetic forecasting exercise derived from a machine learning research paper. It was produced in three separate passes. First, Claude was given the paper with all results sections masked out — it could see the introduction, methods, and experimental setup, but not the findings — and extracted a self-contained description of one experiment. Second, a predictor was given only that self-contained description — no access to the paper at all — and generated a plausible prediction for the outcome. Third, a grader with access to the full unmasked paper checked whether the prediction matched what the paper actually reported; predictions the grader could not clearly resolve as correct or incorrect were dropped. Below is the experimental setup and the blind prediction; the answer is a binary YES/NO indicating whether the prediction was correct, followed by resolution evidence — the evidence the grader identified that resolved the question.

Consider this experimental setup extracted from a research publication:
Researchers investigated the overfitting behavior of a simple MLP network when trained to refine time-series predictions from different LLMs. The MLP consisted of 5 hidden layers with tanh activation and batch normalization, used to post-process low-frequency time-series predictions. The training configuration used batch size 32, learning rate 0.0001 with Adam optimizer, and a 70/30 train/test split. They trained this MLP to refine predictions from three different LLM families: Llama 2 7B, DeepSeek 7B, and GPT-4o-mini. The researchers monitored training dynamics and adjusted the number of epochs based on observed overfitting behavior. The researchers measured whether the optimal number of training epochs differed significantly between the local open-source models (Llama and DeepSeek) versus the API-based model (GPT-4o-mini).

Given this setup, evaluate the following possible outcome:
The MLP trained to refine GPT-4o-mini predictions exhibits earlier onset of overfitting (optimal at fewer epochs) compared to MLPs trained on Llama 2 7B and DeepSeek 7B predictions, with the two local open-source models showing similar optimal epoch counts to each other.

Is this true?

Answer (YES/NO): NO